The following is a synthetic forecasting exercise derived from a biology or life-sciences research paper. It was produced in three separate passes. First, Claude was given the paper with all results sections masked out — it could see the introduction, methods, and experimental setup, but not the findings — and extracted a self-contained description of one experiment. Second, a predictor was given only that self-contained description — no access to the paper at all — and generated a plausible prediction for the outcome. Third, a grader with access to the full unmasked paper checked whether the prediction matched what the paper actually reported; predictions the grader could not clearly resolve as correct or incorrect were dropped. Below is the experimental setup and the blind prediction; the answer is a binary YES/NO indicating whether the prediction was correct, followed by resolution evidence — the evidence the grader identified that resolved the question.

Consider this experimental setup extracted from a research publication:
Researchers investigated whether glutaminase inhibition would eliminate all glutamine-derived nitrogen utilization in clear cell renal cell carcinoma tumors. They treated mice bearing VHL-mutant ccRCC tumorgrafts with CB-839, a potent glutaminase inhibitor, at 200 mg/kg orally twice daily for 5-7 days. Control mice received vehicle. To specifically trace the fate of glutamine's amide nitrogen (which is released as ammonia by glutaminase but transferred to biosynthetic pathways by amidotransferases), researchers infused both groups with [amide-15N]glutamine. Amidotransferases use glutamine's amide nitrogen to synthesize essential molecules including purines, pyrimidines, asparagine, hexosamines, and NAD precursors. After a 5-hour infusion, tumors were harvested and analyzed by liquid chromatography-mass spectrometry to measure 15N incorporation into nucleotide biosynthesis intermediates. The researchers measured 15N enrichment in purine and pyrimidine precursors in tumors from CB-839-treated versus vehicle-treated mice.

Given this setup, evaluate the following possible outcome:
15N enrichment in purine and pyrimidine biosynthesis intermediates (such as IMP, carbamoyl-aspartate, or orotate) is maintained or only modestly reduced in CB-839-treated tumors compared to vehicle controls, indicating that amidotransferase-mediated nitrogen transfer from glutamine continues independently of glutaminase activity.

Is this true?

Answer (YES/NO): YES